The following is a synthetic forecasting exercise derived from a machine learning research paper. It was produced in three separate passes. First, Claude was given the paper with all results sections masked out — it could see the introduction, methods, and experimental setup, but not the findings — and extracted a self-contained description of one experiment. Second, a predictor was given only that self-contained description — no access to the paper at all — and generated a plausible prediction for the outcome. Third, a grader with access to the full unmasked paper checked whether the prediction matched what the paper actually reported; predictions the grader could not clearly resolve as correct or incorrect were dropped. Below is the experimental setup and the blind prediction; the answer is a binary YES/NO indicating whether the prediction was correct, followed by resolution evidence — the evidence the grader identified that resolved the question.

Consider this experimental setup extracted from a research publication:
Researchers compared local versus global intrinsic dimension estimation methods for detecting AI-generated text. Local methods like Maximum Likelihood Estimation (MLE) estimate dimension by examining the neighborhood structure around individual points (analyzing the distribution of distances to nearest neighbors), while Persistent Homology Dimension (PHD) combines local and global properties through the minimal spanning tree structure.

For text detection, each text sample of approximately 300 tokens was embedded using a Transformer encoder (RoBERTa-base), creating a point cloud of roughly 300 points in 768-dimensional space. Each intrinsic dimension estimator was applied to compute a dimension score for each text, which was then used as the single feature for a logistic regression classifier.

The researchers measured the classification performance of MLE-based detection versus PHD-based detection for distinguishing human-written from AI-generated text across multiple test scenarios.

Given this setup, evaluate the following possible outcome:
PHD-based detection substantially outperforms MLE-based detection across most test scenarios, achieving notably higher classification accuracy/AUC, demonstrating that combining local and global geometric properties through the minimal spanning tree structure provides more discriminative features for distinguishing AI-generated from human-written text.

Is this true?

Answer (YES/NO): NO